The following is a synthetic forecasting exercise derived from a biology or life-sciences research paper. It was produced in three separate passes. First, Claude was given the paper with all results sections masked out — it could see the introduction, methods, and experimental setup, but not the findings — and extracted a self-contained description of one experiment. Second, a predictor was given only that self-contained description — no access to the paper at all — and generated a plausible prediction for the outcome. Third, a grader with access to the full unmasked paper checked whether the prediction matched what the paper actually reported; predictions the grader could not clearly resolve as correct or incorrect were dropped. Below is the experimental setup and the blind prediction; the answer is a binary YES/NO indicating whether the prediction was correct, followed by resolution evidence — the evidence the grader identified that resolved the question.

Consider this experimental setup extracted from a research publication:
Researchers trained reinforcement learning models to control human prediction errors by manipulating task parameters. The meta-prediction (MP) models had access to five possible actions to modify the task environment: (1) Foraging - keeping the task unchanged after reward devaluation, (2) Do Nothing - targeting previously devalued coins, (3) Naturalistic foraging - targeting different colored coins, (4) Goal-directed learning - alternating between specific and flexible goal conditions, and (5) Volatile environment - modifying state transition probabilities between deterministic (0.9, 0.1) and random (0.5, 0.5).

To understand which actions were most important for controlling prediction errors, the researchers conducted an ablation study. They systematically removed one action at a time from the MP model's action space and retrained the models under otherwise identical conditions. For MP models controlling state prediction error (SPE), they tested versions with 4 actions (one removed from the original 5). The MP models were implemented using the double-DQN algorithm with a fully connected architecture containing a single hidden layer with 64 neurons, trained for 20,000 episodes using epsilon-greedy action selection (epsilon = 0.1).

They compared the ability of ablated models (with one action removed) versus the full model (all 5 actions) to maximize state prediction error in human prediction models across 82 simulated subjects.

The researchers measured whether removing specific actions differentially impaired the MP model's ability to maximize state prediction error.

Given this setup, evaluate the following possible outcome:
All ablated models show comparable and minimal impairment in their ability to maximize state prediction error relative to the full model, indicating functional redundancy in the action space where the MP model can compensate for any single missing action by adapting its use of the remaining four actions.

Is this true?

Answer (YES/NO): NO